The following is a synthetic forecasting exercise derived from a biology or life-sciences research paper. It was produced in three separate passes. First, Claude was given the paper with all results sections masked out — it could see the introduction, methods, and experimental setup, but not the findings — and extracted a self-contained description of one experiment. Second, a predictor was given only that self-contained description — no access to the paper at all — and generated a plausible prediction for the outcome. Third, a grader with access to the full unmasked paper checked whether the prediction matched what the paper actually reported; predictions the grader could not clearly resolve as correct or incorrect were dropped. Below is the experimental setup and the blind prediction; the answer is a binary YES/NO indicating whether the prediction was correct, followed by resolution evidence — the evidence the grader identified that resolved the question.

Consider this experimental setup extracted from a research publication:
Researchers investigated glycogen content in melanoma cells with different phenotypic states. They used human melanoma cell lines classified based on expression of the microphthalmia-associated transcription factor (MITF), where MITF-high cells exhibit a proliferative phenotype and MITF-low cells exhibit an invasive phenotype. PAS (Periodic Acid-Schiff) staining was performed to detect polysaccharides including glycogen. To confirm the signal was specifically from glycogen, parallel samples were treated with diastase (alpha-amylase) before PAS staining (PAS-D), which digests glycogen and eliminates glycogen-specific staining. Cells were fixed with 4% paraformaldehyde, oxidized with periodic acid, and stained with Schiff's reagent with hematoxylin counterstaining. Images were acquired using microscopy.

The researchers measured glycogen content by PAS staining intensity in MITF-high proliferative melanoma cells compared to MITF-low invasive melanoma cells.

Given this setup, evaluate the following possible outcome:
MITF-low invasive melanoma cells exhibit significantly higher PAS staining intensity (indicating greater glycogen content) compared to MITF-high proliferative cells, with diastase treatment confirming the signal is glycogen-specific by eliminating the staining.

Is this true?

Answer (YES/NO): NO